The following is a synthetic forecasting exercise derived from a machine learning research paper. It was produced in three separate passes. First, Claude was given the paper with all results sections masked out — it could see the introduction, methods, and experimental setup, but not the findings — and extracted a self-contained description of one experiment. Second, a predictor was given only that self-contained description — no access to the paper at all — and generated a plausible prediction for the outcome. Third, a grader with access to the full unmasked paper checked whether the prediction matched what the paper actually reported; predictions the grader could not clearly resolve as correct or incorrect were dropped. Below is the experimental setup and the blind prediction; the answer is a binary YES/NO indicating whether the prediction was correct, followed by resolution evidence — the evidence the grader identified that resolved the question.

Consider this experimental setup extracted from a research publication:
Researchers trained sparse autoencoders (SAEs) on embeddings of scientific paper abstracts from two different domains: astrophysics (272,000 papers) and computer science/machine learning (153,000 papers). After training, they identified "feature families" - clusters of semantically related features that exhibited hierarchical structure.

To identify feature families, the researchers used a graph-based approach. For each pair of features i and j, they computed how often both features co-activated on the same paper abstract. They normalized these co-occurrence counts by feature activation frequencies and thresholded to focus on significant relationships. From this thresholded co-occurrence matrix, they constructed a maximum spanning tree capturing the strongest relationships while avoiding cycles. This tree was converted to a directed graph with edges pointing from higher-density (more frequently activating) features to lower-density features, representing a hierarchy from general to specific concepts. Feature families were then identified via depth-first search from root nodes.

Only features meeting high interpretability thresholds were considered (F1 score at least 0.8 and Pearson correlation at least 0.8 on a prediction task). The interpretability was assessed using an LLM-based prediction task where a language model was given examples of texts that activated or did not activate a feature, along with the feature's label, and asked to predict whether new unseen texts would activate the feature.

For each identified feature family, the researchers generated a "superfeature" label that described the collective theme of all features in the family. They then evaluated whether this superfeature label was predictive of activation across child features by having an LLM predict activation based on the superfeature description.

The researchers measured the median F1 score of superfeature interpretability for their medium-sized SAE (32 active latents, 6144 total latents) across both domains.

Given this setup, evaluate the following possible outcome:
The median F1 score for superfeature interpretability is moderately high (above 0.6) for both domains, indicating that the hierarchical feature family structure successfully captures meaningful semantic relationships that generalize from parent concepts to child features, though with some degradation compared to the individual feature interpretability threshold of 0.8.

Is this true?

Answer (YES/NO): NO